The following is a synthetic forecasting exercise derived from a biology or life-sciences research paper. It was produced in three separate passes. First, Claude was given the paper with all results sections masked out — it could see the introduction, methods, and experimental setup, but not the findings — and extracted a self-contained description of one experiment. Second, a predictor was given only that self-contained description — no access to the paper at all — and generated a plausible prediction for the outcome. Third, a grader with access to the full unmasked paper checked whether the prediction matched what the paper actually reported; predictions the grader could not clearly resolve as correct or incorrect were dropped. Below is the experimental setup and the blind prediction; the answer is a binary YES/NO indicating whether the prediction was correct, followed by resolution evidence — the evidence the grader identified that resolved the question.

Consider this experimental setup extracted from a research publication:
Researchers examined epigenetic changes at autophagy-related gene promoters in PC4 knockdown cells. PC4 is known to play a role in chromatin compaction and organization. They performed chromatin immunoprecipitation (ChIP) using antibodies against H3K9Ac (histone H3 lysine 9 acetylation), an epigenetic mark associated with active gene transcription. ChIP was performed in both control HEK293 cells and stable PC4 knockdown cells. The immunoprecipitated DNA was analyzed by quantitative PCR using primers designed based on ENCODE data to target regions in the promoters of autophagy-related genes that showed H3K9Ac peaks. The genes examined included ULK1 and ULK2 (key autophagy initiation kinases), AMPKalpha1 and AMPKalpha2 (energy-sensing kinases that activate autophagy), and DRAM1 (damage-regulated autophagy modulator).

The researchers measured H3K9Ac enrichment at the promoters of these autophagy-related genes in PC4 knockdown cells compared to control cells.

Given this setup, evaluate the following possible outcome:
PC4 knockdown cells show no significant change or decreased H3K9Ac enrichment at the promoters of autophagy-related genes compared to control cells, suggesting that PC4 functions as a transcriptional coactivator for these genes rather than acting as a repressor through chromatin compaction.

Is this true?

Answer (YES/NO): NO